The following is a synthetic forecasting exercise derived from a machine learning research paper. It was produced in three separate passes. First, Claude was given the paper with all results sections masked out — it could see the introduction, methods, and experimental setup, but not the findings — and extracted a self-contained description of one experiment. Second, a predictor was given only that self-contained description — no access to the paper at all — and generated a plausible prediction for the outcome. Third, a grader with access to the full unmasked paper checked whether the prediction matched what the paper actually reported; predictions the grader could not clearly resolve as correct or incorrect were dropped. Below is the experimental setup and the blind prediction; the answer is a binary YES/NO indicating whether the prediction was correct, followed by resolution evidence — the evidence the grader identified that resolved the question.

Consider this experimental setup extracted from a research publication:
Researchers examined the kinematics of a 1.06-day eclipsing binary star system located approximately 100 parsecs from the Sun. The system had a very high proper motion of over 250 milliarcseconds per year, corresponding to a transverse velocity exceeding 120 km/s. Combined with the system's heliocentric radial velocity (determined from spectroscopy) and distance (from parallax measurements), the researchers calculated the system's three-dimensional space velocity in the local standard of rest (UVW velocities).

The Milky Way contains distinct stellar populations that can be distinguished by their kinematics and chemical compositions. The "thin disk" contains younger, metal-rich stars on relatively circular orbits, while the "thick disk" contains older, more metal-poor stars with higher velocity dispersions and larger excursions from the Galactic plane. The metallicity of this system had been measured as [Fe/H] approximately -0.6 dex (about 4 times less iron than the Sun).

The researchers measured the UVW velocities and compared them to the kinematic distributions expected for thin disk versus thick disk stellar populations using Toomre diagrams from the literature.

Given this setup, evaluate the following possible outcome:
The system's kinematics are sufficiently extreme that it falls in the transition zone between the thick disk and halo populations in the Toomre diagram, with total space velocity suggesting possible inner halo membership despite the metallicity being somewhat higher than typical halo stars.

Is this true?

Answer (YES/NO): NO